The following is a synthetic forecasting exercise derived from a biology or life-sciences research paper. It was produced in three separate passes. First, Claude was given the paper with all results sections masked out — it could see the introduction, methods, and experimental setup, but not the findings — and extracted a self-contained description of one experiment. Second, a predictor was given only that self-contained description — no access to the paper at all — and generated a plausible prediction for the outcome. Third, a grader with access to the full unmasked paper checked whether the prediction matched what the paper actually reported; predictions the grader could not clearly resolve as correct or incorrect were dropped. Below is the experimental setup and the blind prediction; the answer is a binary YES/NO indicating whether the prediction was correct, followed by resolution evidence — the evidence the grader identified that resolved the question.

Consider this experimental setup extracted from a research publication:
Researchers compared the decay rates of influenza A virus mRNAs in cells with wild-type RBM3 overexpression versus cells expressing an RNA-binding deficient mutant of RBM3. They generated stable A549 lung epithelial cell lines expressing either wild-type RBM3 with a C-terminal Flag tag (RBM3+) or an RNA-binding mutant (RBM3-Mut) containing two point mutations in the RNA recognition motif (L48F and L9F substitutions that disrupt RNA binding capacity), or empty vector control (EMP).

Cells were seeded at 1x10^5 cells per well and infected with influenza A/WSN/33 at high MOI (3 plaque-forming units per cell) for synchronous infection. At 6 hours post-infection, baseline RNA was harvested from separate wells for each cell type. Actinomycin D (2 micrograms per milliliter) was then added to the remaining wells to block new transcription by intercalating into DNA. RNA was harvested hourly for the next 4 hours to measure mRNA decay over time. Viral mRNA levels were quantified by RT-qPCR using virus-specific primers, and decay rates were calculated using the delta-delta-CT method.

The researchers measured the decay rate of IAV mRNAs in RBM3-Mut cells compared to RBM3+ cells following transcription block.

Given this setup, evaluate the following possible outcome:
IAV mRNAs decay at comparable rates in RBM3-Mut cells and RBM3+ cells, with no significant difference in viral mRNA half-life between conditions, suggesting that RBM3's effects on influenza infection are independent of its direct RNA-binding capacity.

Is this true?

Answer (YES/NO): NO